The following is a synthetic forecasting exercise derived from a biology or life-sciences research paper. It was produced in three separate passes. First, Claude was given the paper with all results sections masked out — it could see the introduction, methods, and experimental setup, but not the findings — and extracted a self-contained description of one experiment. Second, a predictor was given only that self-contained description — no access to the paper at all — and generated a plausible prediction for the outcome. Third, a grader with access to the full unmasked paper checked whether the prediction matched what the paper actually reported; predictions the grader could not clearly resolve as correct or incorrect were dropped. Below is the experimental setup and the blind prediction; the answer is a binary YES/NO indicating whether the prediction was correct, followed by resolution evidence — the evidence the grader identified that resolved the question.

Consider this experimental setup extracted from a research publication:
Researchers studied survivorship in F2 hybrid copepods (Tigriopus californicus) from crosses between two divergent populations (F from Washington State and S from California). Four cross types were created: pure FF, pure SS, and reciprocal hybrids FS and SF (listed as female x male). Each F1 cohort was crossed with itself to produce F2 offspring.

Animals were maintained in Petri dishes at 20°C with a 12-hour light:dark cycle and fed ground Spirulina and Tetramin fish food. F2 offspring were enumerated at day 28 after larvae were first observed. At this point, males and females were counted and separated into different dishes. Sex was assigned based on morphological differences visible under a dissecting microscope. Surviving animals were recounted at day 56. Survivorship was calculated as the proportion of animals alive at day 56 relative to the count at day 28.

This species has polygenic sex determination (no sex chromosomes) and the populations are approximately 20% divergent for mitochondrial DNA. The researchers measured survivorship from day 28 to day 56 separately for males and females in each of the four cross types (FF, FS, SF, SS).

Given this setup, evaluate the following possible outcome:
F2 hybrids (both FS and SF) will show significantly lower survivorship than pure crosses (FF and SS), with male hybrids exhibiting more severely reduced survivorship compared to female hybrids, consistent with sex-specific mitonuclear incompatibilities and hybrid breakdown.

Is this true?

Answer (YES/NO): NO